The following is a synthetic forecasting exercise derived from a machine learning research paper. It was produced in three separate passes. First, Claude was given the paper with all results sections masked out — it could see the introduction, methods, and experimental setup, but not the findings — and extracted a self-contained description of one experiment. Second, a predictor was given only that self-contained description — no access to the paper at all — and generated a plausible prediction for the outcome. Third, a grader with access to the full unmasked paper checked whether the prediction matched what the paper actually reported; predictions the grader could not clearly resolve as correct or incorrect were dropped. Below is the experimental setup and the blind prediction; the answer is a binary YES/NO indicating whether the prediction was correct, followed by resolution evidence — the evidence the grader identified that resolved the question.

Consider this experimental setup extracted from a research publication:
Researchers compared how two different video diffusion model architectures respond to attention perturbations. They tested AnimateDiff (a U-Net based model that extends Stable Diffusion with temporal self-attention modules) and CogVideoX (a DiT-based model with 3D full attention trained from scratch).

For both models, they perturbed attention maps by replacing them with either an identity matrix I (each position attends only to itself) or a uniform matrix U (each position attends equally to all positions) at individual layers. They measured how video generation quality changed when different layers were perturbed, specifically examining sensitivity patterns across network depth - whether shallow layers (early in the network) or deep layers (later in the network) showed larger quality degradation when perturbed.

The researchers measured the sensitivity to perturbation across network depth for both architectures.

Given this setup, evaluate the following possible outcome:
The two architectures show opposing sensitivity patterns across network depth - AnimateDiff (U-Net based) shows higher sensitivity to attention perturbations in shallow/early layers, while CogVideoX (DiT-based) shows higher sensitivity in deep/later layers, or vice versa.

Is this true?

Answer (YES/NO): YES